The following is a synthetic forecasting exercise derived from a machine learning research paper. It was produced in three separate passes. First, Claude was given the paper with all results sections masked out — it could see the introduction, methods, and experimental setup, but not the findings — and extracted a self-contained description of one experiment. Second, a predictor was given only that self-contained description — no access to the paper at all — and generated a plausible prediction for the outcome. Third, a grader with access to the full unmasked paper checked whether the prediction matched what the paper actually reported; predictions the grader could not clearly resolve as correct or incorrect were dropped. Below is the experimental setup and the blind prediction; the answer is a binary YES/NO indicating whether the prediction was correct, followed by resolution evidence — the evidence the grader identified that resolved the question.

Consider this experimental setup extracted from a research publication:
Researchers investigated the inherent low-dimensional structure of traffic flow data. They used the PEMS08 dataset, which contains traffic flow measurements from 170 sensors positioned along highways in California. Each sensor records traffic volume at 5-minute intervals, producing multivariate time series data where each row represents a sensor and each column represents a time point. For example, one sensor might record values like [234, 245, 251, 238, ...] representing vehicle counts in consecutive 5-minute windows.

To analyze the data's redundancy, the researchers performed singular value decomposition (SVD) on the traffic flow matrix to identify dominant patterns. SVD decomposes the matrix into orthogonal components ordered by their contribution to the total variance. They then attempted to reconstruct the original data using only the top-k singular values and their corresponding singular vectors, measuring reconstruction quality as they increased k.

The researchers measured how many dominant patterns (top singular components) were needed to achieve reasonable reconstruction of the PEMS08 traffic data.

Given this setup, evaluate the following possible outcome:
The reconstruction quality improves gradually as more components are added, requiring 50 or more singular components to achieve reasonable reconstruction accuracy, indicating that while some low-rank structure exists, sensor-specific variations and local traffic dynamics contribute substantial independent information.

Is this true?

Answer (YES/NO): NO